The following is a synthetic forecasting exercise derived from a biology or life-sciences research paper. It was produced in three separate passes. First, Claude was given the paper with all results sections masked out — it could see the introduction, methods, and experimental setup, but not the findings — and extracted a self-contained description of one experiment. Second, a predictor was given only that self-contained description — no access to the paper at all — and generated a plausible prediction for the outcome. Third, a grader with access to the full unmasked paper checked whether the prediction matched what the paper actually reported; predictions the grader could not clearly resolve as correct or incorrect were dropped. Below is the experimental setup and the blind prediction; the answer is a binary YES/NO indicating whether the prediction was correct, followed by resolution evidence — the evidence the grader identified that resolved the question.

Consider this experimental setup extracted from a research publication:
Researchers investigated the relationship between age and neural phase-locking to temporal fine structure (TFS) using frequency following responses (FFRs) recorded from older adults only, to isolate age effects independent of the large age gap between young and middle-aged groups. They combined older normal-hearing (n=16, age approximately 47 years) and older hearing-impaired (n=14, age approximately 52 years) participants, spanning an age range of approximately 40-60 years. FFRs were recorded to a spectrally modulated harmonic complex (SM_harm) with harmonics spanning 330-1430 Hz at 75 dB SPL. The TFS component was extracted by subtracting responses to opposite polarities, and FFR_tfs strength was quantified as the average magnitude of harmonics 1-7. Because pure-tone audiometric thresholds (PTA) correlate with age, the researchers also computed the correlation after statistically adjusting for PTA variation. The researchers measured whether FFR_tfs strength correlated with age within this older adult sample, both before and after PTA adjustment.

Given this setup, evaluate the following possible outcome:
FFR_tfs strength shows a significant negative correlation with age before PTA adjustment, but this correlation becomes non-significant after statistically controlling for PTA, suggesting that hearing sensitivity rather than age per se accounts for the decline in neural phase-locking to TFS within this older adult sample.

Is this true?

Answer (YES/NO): NO